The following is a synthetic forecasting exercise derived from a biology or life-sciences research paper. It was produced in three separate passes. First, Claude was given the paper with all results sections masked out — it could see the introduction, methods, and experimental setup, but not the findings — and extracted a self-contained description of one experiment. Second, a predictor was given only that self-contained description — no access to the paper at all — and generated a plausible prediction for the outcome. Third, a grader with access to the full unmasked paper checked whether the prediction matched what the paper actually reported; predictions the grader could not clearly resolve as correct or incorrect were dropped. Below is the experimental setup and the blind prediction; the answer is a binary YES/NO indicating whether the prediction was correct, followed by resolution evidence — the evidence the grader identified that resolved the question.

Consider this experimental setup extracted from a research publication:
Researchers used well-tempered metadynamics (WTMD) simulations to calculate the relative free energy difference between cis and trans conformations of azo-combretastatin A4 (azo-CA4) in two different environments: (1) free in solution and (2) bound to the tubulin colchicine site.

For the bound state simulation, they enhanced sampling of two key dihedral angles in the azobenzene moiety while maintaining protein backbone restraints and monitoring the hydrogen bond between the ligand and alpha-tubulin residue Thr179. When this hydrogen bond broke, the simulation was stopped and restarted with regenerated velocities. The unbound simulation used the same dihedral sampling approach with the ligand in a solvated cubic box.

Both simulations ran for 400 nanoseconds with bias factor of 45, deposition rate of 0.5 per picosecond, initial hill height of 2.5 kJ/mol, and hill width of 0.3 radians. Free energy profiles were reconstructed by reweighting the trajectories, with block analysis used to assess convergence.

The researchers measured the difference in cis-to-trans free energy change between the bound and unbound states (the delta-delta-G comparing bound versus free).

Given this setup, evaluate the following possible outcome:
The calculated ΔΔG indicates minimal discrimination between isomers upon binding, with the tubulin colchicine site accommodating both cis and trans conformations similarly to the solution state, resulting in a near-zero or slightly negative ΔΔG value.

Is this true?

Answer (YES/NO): NO